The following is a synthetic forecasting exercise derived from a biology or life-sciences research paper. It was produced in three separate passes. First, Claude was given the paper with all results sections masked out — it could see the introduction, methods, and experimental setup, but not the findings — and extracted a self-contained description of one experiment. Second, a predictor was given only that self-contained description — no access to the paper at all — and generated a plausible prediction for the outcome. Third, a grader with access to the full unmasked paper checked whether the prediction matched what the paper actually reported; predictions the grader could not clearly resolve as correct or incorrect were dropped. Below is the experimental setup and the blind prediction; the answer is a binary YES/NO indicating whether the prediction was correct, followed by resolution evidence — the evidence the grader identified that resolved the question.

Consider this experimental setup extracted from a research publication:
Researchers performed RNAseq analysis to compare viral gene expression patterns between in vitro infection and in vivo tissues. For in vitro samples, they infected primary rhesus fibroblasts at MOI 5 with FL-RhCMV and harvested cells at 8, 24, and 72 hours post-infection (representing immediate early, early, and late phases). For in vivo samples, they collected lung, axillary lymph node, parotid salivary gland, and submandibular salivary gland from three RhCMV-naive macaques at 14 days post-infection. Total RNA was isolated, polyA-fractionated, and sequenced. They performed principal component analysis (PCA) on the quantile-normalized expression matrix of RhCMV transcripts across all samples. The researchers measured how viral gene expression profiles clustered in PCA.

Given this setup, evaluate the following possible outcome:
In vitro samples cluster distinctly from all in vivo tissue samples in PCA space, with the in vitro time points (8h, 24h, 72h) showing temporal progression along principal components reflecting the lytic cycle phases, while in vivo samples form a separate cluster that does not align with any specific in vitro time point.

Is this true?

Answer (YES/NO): NO